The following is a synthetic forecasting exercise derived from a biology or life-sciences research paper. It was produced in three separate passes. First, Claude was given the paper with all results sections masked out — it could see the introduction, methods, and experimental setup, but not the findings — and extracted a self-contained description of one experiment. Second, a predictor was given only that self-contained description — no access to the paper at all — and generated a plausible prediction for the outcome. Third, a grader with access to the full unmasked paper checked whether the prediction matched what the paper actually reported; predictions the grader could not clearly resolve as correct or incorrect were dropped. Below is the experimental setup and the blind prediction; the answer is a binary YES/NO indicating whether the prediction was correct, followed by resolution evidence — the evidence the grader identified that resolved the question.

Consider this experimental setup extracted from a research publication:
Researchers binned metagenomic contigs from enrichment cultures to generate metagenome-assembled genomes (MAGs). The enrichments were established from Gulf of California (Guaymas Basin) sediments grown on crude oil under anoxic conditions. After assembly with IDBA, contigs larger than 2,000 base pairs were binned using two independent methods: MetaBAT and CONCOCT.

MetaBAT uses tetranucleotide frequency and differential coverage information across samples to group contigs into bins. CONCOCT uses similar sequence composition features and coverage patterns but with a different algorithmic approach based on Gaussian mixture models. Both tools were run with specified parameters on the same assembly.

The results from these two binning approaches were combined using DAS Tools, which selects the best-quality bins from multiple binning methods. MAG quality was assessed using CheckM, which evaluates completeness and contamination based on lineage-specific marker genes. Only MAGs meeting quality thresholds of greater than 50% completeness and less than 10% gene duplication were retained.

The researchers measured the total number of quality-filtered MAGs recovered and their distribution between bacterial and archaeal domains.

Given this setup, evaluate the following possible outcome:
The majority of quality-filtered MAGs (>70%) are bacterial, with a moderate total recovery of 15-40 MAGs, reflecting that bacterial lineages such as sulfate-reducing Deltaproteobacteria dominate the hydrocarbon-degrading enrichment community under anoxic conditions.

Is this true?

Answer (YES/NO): NO